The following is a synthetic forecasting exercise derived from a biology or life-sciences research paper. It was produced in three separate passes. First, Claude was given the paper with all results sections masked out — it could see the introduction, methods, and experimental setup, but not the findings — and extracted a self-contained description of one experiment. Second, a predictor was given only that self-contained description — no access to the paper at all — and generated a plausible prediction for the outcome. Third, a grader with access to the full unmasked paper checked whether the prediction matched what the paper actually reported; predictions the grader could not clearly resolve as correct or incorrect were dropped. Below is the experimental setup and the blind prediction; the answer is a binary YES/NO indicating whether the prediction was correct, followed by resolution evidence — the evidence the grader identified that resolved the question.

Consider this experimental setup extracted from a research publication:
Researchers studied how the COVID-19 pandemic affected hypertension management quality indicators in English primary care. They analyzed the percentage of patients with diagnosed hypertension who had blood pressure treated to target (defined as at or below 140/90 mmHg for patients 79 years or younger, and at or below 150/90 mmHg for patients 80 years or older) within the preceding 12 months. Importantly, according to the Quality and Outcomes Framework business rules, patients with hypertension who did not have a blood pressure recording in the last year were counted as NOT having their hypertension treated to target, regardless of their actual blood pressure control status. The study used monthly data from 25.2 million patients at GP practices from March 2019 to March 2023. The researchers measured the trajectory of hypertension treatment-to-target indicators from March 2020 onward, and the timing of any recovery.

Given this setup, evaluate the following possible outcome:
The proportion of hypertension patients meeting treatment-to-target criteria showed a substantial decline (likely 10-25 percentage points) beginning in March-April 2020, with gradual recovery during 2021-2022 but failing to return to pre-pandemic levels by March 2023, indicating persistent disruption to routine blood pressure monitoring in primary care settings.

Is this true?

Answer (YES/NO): NO